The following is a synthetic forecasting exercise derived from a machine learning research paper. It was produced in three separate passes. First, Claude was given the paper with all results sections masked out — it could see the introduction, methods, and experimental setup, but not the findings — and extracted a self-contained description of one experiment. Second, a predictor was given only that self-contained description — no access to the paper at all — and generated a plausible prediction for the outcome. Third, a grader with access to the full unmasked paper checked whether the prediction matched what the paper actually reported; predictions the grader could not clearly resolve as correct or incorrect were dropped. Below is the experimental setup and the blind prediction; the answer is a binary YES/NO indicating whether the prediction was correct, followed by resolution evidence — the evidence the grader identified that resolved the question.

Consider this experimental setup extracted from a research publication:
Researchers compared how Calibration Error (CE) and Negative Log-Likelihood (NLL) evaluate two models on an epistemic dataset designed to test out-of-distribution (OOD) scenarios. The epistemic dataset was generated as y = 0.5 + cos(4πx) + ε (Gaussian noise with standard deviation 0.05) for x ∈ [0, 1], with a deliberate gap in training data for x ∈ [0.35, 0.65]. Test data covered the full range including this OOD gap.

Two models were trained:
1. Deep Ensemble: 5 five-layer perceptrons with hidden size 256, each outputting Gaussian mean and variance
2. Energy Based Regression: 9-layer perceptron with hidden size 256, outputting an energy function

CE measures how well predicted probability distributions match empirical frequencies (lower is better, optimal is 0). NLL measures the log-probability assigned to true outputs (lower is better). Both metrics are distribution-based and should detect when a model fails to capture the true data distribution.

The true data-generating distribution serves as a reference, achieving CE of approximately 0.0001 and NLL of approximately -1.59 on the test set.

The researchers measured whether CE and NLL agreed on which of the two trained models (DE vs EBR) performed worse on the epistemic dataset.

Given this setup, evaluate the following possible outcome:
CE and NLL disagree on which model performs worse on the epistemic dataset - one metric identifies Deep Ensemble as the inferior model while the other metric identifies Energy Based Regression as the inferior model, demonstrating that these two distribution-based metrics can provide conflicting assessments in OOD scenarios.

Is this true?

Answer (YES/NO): YES